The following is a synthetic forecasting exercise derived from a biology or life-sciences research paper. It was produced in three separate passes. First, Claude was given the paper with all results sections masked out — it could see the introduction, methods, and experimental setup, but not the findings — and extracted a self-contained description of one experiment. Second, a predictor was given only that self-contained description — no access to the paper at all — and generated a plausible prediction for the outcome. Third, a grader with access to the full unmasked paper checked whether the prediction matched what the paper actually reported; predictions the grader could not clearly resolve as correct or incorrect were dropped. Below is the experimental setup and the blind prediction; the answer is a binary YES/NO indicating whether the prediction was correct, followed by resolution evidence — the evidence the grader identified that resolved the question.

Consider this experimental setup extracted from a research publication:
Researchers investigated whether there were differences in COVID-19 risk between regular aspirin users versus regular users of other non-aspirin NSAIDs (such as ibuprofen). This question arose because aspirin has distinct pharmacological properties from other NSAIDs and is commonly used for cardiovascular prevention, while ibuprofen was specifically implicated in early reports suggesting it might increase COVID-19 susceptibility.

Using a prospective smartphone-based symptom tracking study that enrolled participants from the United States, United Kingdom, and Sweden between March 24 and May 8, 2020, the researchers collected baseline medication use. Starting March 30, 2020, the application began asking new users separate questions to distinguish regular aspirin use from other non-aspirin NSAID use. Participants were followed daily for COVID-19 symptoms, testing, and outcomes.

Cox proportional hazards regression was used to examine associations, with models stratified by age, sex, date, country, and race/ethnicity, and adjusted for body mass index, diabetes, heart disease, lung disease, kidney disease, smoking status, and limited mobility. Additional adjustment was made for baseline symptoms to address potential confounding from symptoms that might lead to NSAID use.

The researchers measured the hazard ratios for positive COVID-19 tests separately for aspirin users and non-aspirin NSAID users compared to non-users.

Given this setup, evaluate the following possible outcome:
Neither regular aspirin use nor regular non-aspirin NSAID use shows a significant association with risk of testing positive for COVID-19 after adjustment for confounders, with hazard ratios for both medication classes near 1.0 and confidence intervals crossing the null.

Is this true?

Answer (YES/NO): YES